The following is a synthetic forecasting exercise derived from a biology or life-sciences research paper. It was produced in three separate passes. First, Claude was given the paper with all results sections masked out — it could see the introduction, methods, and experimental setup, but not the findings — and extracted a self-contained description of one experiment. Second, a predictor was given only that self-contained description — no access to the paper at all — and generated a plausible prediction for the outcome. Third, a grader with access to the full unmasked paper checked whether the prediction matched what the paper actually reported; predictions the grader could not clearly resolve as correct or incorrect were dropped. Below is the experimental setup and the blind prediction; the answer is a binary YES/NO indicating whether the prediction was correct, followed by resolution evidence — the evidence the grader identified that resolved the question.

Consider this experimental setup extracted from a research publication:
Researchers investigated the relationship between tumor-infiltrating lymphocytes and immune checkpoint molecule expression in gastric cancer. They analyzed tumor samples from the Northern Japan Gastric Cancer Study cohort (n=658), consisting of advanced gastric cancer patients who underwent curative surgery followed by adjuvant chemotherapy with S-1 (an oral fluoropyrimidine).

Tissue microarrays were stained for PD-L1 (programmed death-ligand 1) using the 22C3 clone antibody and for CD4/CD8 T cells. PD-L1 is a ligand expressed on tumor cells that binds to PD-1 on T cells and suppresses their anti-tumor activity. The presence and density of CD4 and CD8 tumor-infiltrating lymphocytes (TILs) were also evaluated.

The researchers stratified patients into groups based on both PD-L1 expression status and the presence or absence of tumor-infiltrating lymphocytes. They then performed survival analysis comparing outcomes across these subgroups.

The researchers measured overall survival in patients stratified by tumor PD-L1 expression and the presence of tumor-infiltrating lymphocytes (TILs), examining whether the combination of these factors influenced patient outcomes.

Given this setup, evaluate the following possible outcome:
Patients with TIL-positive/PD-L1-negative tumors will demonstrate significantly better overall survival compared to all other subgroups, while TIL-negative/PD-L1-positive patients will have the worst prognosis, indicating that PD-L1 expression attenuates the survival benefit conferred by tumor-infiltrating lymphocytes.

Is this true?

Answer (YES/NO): NO